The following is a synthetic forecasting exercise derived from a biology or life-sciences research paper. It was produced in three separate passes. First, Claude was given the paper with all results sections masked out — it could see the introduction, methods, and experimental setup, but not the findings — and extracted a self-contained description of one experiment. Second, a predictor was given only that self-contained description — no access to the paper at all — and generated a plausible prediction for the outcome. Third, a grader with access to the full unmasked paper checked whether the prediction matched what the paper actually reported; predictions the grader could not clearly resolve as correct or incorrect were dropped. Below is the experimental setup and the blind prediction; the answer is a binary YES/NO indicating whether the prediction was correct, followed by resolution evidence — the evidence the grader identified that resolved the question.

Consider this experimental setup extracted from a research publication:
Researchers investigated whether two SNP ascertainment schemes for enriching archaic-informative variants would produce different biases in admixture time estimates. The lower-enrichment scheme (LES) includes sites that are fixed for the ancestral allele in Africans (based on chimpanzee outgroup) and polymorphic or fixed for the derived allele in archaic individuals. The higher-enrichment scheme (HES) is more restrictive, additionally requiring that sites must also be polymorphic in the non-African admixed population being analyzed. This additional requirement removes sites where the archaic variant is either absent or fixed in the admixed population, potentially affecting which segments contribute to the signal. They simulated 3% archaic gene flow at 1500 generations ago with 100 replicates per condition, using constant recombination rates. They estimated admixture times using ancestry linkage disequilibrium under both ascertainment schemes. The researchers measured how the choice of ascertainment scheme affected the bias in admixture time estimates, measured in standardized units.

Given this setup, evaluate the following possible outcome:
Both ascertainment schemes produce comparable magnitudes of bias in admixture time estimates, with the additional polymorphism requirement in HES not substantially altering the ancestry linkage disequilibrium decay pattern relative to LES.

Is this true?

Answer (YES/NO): NO